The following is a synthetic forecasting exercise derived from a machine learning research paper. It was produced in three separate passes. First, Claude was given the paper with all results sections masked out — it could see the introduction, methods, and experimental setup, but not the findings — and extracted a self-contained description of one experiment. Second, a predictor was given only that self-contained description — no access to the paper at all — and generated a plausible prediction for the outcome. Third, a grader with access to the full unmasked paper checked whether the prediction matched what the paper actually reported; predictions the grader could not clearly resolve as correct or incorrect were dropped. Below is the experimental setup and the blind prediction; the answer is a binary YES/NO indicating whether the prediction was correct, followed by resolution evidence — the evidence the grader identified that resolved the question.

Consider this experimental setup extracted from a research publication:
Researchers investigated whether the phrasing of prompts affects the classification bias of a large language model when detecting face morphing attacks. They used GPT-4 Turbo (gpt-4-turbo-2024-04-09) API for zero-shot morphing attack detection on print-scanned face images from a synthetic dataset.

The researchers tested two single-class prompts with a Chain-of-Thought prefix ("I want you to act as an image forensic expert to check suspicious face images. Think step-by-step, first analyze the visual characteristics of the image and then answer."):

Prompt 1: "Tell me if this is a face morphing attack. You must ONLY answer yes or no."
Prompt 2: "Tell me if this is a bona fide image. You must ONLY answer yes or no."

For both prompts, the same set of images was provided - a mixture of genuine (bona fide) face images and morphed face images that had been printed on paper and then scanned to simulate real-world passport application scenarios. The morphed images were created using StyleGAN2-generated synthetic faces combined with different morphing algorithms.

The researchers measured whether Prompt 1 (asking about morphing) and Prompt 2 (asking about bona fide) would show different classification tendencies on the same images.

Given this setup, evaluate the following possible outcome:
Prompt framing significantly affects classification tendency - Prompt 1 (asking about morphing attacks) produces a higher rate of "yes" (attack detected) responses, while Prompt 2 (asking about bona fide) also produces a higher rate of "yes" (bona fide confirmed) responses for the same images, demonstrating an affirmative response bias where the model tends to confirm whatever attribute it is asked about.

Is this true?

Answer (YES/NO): NO